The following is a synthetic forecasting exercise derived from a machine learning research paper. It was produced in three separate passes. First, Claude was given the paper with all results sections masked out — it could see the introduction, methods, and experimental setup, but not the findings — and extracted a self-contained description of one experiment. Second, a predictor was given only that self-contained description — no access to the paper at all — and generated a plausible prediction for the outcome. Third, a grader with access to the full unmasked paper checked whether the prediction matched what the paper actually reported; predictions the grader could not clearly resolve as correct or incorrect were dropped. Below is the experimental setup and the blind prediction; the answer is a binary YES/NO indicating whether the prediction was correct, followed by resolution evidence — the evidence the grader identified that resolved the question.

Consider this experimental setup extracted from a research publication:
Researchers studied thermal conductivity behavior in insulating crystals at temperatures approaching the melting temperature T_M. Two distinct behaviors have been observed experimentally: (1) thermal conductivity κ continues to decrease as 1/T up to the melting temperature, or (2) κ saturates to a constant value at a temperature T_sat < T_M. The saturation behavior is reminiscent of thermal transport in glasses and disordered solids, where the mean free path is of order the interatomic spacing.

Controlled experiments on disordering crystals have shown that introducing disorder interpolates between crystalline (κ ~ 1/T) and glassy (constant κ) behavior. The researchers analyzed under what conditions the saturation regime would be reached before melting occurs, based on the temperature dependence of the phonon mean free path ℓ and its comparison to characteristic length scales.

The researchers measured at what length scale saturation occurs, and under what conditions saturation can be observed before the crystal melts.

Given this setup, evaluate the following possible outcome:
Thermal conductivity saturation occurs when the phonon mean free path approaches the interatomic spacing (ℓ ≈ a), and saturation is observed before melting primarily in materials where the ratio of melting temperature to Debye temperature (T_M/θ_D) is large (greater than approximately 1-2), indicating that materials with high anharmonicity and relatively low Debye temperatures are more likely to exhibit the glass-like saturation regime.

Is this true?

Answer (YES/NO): NO